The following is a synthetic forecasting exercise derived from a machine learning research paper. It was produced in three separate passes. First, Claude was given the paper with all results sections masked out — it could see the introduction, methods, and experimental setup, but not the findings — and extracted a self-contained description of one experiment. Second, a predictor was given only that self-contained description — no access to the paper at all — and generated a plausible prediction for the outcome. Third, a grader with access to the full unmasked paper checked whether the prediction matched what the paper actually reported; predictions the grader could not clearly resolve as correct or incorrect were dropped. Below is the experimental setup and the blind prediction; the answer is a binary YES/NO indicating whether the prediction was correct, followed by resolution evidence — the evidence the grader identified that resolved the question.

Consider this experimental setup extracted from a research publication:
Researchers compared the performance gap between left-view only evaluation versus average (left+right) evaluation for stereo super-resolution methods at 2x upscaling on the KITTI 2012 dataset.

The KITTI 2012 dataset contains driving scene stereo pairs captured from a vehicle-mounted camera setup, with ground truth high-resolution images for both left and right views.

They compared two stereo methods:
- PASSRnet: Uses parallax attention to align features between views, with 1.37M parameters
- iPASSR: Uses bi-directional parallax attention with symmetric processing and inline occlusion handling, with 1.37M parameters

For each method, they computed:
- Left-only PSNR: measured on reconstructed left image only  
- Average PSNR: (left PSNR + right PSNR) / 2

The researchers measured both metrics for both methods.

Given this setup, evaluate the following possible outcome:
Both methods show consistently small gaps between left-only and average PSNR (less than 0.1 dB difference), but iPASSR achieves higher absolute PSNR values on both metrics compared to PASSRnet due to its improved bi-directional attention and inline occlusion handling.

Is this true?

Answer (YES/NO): NO